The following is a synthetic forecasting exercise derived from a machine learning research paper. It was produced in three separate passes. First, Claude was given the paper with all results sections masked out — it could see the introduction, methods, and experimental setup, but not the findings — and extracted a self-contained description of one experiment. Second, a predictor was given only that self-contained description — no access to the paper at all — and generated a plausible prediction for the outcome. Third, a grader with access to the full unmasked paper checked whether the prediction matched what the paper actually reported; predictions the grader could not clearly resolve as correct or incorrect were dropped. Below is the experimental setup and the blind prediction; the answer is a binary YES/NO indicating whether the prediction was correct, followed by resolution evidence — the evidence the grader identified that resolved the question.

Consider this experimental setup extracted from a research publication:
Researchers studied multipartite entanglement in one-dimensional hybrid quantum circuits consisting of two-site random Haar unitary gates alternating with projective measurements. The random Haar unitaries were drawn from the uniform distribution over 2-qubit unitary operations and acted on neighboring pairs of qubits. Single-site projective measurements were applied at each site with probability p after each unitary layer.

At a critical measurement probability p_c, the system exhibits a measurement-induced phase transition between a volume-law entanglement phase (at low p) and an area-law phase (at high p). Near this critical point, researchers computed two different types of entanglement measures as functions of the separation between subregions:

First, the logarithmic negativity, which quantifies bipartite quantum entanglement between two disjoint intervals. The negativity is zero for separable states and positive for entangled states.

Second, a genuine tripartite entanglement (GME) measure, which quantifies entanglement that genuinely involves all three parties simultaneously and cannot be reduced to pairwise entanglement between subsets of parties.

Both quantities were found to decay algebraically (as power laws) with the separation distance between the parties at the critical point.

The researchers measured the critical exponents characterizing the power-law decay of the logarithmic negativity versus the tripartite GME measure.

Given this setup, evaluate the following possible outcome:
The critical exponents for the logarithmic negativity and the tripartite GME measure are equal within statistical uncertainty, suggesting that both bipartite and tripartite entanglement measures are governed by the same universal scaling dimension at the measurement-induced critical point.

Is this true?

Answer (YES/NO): NO